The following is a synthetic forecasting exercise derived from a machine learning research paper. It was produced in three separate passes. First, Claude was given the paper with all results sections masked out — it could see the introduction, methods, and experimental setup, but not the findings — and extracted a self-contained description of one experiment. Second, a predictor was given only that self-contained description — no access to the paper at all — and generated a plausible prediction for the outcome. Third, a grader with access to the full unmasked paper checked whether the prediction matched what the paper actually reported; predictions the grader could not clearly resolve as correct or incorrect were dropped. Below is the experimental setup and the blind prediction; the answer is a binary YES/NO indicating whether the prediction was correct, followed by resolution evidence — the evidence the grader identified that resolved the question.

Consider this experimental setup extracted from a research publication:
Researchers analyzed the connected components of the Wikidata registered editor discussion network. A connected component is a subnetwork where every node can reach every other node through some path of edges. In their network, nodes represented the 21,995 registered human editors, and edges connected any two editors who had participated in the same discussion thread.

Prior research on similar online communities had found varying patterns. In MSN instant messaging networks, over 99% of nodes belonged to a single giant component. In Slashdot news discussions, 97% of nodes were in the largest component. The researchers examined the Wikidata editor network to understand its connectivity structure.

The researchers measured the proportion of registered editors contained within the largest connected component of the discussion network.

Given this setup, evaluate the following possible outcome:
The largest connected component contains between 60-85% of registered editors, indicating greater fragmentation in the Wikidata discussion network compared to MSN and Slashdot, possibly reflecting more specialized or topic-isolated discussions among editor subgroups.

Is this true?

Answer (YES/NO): YES